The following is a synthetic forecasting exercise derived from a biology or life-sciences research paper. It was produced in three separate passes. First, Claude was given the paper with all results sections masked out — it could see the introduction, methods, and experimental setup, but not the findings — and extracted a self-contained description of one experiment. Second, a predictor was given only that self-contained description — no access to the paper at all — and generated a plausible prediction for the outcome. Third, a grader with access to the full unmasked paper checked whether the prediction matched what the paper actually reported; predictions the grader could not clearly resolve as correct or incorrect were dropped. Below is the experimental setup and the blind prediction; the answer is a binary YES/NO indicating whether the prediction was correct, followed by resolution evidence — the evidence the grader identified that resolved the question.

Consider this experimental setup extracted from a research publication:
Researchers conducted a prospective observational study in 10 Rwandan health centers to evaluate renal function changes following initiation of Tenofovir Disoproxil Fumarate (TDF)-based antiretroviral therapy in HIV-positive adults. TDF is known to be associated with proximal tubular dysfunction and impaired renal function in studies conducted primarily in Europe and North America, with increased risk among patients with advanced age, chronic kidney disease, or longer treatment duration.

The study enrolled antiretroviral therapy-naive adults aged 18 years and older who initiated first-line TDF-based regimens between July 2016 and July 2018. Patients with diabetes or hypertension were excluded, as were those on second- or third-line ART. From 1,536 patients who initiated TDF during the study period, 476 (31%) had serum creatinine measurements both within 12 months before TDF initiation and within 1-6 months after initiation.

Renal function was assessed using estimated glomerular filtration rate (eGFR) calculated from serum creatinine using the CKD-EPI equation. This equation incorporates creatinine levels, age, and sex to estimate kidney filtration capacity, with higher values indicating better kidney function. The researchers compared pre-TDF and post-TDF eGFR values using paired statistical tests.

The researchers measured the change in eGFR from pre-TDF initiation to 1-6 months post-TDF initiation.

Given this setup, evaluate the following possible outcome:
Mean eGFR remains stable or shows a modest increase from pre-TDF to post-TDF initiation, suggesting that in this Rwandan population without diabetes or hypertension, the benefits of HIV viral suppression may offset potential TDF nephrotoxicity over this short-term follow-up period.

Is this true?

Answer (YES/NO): YES